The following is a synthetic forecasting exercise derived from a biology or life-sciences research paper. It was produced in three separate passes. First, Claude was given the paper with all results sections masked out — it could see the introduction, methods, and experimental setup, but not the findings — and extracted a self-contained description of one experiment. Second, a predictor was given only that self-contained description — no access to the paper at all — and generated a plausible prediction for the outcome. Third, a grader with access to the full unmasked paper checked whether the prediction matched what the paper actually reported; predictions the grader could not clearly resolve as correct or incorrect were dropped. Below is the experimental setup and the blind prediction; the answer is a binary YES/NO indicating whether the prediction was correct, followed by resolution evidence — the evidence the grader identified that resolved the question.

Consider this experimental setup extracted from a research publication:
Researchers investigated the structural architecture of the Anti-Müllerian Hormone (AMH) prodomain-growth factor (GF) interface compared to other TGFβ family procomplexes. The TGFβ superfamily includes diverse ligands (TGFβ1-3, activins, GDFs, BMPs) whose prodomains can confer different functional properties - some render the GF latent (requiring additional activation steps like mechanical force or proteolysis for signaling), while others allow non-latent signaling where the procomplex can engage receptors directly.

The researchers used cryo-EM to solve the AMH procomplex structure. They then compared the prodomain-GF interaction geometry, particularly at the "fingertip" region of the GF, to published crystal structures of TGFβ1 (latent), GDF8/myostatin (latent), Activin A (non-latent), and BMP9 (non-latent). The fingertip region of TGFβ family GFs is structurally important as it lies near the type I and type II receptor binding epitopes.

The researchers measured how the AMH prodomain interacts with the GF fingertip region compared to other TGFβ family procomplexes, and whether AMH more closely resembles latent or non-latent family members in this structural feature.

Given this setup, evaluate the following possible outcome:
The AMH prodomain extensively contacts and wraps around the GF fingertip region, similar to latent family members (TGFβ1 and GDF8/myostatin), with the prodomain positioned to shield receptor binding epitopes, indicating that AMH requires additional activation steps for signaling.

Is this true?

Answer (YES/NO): NO